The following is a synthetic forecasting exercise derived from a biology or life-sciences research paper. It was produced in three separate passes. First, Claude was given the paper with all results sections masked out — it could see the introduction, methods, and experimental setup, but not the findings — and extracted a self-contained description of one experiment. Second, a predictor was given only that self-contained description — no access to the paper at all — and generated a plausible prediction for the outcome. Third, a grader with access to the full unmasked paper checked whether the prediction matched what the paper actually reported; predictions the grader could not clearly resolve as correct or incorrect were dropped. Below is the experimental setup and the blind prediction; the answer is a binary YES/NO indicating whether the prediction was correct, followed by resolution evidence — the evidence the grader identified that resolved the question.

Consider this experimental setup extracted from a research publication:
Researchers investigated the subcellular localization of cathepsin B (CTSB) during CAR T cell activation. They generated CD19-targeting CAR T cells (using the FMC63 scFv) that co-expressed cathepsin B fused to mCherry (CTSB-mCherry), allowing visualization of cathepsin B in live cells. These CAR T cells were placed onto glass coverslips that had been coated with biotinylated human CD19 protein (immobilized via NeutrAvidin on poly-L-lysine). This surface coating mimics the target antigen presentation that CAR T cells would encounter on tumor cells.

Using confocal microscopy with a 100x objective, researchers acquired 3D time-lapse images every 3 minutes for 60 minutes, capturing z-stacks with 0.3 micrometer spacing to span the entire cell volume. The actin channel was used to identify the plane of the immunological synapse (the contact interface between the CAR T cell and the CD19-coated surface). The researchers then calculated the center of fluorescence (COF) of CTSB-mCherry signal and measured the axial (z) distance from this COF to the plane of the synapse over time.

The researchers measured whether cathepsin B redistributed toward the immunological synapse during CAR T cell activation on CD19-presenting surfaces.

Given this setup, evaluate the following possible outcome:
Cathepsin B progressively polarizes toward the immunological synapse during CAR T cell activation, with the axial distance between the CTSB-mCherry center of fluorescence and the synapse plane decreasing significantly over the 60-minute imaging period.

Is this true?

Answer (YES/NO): NO